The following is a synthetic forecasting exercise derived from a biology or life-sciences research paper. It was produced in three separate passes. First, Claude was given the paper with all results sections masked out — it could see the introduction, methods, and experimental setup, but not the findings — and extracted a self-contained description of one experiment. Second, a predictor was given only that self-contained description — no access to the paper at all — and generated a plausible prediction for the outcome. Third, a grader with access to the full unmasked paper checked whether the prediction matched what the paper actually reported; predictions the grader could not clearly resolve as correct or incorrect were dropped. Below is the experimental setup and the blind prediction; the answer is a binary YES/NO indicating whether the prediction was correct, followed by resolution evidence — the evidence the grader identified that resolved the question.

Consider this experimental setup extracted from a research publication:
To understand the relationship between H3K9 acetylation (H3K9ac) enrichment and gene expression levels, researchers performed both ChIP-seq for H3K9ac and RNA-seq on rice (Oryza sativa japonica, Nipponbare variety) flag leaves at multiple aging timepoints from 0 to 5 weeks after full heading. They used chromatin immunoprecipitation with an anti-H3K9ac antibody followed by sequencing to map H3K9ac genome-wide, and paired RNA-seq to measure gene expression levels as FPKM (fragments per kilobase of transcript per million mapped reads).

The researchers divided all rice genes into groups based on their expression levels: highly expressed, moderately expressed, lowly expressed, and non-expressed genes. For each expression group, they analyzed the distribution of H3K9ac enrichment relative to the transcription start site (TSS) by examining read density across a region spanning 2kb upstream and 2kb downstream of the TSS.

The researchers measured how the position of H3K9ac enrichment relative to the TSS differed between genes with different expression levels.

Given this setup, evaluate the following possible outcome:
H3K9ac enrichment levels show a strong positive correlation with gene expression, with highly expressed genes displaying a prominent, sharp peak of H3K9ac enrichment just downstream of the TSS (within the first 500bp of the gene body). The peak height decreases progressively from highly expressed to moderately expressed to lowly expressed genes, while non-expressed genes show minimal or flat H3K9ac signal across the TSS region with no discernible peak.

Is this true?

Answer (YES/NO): NO